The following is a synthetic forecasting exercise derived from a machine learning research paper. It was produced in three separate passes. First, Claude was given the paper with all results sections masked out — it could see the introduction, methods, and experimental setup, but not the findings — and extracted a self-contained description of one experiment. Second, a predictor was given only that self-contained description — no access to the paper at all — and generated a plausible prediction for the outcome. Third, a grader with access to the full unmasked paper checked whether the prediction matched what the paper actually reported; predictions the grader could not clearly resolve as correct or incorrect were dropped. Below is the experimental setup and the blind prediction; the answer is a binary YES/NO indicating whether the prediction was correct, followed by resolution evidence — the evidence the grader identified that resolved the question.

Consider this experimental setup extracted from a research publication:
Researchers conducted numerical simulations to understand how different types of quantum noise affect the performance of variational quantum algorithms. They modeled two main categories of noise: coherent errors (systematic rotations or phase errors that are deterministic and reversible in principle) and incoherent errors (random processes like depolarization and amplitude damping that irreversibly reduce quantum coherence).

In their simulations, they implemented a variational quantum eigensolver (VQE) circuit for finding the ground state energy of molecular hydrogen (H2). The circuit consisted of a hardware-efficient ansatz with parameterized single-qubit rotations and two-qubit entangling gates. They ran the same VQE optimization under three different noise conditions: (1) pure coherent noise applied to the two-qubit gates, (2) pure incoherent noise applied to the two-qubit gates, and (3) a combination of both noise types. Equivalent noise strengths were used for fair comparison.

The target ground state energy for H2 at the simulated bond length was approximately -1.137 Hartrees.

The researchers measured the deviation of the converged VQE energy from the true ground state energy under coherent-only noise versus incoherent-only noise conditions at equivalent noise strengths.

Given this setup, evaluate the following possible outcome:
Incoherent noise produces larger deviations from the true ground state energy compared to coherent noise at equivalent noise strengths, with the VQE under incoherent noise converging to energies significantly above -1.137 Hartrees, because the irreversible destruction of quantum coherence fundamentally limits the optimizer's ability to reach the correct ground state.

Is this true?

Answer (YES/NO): YES